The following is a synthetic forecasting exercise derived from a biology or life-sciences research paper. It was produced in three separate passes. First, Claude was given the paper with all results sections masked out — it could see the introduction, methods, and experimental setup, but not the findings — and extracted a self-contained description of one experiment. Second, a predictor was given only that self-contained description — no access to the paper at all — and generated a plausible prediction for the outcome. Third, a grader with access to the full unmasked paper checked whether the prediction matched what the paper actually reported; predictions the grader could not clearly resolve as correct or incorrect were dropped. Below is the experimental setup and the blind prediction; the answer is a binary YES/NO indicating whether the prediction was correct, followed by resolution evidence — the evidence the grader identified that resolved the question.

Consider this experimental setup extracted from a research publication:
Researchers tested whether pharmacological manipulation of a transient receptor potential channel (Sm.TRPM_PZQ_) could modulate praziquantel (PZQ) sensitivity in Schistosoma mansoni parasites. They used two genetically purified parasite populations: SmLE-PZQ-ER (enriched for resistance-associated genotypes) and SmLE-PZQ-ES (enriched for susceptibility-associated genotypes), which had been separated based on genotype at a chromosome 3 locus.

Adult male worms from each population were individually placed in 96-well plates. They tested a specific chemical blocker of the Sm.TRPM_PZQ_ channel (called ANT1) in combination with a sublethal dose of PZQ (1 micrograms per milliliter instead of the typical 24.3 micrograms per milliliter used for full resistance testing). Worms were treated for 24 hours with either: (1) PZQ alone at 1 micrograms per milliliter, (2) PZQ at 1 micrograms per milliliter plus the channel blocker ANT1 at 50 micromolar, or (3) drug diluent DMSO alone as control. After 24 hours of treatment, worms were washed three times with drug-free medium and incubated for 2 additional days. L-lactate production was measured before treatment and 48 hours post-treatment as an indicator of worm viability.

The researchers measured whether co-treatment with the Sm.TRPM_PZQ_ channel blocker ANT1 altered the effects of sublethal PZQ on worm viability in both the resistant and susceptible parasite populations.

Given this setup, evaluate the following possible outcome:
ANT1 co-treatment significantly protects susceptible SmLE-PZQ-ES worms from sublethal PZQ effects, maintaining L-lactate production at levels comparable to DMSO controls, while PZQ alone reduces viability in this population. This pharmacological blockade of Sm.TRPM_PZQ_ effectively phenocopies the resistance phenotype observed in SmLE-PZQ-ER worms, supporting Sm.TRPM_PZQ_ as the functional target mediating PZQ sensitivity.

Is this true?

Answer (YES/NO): YES